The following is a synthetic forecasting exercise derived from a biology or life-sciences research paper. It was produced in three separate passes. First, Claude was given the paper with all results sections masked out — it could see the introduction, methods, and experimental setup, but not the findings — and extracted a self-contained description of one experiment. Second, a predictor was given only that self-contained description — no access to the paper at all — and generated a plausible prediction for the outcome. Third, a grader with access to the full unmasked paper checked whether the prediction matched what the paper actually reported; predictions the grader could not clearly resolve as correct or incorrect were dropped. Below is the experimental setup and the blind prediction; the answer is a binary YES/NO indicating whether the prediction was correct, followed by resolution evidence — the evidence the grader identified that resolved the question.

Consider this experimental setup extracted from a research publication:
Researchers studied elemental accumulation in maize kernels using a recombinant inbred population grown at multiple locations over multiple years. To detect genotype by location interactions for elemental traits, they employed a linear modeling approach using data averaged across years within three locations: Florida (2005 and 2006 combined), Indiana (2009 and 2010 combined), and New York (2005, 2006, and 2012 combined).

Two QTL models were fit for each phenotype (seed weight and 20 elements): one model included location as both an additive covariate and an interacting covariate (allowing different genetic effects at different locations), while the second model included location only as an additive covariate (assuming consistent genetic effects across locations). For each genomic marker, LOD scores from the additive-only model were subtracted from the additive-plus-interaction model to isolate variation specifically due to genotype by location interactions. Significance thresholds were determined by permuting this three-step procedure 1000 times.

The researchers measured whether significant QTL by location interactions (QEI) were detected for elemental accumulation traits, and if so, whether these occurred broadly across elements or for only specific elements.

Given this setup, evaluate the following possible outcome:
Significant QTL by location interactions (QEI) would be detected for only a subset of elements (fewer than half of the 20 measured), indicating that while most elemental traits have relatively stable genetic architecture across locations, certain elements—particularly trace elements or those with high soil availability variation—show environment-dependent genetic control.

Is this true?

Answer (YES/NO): YES